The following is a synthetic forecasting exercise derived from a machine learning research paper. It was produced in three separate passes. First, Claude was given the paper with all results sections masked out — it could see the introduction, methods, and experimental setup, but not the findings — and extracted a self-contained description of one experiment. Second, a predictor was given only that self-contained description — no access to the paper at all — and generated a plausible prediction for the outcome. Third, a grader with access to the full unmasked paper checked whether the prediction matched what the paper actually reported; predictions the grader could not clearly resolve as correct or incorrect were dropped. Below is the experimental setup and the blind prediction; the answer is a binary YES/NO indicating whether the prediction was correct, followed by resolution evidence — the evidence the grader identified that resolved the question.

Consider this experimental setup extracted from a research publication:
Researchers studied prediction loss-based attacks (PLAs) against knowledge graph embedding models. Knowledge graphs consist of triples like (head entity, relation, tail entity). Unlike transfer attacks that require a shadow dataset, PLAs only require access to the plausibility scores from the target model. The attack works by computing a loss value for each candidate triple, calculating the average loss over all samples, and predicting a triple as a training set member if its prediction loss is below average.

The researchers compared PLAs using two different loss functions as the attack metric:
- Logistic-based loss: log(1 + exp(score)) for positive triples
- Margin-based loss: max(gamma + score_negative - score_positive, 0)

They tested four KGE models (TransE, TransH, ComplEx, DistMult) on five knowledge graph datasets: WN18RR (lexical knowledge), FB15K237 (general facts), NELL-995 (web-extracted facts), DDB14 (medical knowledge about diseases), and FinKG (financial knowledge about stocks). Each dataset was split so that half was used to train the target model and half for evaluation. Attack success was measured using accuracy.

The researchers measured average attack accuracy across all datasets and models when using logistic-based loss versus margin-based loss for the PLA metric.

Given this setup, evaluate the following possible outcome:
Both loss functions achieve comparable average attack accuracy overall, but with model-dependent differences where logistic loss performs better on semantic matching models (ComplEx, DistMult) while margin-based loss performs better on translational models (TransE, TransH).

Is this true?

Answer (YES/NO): NO